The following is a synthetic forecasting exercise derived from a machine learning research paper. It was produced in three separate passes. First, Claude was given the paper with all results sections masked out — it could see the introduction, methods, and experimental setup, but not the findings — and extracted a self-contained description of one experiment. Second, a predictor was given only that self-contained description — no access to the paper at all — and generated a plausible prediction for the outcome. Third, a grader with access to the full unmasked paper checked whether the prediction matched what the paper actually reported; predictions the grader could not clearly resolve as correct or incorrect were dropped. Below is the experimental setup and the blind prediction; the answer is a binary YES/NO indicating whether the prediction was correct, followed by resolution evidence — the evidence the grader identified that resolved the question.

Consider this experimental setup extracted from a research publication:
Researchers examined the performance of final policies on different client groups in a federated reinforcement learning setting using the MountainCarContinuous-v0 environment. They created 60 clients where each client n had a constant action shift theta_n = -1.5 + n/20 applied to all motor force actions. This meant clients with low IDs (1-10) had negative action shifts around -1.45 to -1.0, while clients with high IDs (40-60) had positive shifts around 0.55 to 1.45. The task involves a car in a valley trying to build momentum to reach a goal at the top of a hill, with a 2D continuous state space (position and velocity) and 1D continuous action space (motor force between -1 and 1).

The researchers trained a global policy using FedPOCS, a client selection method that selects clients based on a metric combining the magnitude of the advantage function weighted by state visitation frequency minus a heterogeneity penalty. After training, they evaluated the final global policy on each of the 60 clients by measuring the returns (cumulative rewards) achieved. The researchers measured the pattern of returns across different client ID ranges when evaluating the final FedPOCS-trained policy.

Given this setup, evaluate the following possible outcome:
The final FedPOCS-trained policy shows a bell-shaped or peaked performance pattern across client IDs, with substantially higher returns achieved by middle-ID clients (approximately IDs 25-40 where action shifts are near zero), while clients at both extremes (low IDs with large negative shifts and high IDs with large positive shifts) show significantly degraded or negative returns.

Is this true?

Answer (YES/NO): NO